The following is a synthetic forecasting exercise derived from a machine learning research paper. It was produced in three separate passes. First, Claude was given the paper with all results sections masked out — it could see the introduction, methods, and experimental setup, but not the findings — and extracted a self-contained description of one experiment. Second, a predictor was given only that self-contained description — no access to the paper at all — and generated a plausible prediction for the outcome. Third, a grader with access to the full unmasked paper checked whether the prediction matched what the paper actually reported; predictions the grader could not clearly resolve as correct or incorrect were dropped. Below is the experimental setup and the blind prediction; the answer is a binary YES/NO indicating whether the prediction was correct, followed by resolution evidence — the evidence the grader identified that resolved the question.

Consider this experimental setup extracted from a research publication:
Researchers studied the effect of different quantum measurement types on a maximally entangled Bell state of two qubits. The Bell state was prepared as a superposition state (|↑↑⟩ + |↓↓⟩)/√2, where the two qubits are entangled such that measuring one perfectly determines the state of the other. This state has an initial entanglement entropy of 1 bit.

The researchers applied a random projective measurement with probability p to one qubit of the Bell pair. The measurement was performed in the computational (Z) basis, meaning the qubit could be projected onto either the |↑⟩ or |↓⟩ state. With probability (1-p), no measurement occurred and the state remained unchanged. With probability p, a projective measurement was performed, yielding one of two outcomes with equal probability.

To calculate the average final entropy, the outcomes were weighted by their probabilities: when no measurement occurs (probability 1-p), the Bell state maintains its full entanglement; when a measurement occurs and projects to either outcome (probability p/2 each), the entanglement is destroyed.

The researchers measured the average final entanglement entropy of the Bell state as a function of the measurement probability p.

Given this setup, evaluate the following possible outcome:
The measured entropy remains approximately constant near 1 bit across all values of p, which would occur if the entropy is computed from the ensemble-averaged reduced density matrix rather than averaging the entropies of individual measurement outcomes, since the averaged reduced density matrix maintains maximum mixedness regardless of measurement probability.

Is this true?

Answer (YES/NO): NO